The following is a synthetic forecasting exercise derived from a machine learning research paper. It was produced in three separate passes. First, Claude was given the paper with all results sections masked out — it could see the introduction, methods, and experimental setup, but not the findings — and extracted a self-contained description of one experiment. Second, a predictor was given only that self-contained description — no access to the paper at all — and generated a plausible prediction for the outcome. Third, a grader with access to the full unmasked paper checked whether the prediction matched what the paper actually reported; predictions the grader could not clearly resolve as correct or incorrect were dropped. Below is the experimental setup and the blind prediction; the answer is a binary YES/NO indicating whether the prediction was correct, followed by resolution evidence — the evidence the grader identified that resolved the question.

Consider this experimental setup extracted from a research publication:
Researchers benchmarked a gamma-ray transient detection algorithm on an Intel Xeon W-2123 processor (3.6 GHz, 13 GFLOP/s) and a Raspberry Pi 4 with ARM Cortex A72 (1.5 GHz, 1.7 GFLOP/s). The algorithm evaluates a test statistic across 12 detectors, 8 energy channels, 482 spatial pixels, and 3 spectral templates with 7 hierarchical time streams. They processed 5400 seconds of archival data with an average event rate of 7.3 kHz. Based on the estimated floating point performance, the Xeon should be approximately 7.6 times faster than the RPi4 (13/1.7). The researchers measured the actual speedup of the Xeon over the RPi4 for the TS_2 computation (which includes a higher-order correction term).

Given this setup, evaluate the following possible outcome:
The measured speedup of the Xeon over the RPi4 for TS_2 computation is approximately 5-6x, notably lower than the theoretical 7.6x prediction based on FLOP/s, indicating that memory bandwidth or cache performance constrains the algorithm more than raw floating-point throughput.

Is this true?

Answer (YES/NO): NO